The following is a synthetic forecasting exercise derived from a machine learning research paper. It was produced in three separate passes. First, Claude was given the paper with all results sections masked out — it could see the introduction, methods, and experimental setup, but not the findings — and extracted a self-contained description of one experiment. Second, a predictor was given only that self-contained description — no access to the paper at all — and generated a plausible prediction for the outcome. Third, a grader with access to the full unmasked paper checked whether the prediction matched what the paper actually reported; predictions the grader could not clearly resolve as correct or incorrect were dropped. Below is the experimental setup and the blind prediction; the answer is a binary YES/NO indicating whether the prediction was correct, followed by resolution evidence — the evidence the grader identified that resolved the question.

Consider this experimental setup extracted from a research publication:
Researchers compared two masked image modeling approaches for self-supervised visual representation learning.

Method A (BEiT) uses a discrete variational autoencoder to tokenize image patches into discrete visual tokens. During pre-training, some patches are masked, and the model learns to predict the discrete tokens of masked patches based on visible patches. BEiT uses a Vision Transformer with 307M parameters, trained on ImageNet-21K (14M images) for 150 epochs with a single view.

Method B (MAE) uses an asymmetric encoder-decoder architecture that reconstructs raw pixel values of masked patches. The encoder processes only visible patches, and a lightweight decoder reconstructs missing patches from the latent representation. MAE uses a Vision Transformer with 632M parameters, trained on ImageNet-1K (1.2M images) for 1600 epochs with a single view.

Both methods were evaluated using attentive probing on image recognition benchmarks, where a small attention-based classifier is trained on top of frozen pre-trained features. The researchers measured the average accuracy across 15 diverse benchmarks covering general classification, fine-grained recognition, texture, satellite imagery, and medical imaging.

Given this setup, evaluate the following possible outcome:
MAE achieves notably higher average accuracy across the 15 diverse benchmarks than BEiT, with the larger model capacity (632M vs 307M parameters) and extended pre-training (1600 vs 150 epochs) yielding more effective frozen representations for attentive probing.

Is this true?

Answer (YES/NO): YES